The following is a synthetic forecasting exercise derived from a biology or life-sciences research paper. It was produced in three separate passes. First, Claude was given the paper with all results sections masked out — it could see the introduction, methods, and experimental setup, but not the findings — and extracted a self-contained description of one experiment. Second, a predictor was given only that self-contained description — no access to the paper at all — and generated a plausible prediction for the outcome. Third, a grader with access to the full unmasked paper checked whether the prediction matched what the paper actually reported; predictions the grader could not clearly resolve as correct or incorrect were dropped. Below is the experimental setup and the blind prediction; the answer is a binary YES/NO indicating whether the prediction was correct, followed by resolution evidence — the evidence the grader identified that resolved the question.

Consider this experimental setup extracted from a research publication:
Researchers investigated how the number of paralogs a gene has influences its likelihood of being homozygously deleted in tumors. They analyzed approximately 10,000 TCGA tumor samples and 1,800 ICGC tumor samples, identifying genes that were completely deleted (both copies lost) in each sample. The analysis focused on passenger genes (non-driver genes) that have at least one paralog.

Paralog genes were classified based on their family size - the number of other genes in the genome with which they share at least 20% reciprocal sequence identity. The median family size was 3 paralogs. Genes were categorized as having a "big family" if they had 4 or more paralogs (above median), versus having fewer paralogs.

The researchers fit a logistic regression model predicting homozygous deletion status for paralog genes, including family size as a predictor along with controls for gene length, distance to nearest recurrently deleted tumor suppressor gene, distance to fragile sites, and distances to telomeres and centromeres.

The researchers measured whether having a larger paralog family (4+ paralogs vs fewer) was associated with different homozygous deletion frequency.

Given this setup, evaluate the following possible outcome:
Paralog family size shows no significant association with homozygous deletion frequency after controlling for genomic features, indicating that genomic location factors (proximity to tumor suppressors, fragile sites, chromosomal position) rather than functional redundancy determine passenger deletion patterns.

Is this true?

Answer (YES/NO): NO